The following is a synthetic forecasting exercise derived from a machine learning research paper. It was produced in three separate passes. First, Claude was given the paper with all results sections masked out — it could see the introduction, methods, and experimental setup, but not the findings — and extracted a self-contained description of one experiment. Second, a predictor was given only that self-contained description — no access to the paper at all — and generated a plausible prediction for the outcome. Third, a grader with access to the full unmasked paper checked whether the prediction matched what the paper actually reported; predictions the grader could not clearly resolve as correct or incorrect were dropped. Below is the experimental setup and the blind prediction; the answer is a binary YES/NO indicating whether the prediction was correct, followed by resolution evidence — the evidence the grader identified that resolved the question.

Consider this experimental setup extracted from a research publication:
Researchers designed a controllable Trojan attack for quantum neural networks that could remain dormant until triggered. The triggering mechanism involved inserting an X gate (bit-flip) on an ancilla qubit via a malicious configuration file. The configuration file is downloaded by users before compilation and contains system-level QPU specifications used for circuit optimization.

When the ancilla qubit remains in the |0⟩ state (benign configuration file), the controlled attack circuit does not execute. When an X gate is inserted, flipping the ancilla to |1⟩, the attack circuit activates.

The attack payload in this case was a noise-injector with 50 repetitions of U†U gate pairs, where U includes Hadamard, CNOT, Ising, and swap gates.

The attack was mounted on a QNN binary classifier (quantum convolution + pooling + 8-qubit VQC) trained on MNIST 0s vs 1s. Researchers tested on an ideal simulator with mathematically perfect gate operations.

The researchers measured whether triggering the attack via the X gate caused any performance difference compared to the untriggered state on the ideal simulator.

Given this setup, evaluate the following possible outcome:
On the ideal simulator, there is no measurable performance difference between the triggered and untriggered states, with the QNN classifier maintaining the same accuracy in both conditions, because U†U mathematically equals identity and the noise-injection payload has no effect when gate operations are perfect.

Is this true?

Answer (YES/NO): YES